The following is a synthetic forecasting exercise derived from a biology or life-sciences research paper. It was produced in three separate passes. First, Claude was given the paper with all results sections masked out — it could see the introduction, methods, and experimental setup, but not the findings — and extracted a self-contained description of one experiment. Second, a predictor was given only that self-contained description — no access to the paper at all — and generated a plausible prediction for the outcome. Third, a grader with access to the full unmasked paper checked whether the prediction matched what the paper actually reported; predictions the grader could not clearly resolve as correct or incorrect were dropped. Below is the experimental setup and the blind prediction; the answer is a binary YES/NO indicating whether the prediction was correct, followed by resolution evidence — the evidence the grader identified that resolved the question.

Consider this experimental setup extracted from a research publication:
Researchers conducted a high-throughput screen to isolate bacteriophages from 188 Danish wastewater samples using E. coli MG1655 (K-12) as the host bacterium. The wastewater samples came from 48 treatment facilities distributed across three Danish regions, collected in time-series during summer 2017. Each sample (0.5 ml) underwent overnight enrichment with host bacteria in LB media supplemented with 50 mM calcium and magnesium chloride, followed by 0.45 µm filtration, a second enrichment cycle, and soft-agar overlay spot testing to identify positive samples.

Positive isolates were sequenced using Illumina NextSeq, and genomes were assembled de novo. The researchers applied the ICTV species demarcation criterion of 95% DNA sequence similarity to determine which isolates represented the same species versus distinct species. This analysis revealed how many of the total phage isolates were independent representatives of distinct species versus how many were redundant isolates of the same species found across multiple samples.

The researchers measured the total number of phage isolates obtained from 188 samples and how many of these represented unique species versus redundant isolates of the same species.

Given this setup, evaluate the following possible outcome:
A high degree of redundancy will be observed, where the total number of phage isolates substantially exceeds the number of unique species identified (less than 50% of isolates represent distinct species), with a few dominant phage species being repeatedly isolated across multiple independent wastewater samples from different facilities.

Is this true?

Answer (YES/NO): NO